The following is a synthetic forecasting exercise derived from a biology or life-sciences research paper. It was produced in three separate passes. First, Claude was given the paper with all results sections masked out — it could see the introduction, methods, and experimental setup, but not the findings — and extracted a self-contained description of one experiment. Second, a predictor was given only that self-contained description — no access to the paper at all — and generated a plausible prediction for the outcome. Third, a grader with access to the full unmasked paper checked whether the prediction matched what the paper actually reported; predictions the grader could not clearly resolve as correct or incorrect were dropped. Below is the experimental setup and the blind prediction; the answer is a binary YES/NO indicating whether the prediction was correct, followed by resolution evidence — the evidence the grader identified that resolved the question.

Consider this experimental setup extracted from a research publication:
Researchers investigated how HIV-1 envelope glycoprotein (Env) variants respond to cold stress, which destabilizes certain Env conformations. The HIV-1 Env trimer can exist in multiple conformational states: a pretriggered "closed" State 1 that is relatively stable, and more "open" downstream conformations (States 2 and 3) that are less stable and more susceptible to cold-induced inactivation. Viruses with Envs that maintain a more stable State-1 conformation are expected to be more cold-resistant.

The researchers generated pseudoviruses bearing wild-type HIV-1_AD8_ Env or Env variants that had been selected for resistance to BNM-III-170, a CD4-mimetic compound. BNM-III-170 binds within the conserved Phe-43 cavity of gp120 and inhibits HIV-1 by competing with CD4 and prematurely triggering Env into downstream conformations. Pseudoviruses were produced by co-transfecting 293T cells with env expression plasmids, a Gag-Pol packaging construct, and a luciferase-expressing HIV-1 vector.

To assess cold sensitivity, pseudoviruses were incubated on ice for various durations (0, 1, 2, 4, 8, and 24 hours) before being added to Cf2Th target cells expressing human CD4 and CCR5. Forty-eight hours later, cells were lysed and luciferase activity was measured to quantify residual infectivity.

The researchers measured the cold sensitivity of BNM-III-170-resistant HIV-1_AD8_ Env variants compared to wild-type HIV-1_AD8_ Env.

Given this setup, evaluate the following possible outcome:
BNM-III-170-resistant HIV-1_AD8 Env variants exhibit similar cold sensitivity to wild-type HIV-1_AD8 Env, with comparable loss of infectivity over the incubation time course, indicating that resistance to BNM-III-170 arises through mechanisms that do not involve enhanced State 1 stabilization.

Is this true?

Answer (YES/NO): YES